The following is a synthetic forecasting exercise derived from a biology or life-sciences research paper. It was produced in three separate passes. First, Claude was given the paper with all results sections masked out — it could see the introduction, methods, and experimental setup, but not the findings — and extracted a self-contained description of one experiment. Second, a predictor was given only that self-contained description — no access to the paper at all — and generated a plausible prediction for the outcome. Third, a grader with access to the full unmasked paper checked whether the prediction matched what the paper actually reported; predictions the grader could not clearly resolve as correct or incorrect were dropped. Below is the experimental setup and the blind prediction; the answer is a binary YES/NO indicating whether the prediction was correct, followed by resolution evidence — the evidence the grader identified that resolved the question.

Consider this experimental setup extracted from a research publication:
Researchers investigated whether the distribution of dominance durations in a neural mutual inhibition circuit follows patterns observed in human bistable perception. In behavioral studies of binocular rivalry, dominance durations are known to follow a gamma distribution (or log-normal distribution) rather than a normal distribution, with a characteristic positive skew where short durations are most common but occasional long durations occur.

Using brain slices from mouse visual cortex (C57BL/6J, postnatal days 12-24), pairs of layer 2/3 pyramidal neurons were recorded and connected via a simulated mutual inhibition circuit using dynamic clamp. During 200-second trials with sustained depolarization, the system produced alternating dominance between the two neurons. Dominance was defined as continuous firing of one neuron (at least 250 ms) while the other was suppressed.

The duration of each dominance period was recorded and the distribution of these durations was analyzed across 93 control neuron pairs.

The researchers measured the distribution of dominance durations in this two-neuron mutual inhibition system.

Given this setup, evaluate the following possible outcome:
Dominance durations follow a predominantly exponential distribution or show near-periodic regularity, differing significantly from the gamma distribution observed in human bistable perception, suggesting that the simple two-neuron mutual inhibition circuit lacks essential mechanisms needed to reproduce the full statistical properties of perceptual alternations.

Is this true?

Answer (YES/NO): NO